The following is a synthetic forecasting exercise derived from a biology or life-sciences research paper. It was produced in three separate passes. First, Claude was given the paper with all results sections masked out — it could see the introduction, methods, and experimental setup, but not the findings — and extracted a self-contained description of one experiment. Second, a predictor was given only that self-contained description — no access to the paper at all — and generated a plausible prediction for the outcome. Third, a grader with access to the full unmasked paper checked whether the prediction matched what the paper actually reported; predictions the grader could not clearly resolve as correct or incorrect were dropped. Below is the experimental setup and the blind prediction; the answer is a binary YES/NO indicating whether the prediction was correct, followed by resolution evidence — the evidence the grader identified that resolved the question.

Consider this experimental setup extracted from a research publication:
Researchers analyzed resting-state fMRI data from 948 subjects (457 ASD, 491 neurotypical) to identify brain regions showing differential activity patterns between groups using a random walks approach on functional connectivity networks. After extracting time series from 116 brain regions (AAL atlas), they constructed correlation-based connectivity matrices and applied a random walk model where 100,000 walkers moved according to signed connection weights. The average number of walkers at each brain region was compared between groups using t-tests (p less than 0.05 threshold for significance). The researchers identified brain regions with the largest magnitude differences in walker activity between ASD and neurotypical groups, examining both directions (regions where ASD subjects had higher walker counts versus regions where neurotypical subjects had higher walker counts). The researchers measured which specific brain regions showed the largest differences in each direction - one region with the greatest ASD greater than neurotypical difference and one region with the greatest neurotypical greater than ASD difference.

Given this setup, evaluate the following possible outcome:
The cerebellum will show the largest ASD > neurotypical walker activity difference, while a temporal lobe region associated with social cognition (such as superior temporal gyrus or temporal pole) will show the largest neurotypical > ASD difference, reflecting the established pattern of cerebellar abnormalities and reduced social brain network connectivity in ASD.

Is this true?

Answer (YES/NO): NO